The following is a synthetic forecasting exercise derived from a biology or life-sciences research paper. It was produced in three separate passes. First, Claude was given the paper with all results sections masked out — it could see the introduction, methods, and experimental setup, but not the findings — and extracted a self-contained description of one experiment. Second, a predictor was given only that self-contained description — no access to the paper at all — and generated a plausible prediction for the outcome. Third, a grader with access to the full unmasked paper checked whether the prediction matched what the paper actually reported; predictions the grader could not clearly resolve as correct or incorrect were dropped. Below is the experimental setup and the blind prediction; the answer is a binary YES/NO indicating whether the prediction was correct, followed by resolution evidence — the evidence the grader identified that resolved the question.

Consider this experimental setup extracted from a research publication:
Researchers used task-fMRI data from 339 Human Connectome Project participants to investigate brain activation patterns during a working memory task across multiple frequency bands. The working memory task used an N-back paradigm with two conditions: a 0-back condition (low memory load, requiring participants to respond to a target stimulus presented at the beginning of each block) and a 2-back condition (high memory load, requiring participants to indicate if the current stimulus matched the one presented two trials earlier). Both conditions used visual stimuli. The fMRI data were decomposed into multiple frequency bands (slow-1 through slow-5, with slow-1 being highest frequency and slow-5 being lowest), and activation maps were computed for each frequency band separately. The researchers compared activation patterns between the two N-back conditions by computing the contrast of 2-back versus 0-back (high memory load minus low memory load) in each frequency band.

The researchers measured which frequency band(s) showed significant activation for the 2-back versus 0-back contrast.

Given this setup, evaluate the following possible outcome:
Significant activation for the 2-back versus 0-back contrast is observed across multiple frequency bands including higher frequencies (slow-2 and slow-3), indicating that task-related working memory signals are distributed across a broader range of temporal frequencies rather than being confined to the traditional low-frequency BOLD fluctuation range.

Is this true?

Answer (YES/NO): NO